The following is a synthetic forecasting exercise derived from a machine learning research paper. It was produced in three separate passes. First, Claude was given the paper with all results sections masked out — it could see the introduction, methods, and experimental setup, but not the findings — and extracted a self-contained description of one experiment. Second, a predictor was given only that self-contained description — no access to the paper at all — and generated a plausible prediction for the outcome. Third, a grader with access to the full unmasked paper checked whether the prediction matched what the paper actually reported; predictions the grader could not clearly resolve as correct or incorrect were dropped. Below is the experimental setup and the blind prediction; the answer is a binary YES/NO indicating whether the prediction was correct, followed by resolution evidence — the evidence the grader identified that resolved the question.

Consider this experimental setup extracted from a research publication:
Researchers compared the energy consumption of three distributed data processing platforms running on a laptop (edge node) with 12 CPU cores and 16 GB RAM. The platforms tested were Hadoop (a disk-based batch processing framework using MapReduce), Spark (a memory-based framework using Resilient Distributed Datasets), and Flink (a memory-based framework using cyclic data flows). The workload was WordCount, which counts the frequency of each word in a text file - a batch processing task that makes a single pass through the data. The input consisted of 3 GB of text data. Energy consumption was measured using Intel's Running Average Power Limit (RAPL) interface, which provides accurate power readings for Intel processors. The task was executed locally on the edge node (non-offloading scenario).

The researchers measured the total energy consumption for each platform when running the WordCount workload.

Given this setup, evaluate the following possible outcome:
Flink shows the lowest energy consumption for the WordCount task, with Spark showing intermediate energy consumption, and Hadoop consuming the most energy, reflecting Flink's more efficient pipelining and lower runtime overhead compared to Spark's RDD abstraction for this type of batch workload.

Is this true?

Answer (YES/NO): YES